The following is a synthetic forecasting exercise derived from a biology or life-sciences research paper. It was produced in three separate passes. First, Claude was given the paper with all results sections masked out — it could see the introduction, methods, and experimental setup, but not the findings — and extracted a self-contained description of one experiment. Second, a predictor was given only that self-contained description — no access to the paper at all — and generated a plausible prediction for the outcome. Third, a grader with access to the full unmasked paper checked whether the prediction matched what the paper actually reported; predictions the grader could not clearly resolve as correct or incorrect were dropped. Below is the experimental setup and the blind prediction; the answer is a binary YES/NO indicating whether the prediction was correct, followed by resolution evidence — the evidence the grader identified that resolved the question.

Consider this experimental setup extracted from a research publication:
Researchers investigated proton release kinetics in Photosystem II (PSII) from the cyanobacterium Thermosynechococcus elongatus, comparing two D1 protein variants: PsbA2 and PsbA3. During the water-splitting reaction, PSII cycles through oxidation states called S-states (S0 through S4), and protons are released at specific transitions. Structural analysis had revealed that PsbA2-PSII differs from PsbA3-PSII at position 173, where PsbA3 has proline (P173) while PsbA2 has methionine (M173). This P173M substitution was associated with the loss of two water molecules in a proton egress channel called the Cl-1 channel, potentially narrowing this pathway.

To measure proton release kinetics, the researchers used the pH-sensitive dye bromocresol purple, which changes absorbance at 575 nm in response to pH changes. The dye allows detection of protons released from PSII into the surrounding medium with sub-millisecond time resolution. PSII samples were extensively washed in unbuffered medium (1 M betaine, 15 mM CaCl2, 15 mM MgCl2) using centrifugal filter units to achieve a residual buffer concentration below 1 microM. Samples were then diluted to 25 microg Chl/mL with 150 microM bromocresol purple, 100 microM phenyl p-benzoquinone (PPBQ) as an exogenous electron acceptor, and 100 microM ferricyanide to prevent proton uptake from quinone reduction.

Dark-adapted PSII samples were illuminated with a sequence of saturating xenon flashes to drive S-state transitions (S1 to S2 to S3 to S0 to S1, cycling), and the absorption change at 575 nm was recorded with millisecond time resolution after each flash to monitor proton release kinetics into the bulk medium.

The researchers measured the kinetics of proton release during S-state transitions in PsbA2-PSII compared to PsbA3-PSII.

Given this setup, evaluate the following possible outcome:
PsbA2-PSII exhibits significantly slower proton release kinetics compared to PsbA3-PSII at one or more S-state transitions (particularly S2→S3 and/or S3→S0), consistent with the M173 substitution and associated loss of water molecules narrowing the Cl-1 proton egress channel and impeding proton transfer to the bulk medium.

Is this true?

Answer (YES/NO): YES